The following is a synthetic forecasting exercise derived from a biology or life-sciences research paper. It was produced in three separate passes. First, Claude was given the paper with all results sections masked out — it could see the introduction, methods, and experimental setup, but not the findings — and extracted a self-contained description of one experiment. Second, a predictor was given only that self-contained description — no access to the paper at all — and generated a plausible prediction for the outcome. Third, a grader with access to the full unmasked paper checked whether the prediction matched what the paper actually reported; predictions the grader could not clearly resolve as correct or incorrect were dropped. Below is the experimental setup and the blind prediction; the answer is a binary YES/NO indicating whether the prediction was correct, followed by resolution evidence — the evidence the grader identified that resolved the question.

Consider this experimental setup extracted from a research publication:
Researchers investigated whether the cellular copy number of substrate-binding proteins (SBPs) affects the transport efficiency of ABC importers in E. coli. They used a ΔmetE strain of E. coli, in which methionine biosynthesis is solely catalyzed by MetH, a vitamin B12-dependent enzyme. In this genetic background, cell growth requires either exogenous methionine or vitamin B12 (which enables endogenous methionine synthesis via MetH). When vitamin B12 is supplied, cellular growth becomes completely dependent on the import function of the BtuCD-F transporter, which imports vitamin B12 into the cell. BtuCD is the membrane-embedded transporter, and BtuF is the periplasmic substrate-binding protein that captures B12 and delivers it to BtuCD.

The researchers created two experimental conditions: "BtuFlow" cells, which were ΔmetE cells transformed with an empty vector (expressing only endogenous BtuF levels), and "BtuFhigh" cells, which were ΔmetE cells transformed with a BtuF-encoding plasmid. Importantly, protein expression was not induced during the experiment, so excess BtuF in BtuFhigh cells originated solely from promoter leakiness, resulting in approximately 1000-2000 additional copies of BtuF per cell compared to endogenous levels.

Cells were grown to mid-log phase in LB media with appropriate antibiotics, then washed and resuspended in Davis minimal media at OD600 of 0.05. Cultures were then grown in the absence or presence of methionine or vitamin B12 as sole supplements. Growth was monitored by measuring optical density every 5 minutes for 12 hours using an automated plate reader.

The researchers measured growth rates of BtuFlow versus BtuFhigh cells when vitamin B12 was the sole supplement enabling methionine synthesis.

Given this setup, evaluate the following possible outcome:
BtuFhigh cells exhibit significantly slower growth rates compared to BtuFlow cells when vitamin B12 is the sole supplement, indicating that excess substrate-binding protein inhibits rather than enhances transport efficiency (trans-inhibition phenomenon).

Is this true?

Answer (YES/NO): YES